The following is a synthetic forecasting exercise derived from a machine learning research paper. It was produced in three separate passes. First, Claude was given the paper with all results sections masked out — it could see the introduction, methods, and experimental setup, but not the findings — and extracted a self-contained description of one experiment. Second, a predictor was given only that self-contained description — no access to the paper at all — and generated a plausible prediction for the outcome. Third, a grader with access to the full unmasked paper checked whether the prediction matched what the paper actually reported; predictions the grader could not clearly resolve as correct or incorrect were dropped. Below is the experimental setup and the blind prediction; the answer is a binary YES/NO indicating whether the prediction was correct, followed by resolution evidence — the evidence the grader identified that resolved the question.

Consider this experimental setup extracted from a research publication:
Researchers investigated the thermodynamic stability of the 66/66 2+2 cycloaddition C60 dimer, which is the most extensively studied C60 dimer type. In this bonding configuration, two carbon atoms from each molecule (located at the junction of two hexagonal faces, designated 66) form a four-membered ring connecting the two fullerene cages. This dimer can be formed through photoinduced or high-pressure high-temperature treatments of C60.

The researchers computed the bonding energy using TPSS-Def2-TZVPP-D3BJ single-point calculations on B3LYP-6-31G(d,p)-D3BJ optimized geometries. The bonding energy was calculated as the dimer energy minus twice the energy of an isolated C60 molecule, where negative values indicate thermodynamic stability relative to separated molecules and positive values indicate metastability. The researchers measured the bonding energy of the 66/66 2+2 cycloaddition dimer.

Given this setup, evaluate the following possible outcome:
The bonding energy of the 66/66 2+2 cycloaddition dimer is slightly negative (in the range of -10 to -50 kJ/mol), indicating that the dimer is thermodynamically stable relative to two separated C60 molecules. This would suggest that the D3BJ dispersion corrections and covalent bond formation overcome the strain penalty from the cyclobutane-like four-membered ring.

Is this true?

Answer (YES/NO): YES